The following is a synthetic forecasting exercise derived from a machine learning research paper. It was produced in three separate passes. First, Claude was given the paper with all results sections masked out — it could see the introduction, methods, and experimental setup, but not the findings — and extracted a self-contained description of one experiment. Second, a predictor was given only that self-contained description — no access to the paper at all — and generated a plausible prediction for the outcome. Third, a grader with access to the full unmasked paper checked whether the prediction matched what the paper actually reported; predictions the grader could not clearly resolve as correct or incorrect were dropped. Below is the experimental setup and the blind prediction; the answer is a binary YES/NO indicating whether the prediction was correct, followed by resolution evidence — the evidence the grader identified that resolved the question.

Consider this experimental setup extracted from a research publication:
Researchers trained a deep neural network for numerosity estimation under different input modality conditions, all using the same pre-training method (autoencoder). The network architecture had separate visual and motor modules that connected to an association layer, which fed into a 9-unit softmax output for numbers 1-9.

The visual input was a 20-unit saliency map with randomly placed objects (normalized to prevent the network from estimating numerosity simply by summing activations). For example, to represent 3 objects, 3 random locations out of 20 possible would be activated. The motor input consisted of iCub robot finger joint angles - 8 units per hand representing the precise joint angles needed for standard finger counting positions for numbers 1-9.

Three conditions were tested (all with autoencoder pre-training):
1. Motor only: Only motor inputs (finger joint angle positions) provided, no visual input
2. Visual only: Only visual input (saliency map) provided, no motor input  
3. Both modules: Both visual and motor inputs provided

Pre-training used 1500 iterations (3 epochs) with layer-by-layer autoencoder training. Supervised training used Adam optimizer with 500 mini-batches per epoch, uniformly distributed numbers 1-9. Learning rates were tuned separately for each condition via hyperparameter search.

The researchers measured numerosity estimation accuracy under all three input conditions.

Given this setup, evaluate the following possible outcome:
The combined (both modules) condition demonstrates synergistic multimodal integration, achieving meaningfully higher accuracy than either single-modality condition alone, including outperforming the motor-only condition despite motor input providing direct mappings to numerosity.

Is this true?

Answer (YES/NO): NO